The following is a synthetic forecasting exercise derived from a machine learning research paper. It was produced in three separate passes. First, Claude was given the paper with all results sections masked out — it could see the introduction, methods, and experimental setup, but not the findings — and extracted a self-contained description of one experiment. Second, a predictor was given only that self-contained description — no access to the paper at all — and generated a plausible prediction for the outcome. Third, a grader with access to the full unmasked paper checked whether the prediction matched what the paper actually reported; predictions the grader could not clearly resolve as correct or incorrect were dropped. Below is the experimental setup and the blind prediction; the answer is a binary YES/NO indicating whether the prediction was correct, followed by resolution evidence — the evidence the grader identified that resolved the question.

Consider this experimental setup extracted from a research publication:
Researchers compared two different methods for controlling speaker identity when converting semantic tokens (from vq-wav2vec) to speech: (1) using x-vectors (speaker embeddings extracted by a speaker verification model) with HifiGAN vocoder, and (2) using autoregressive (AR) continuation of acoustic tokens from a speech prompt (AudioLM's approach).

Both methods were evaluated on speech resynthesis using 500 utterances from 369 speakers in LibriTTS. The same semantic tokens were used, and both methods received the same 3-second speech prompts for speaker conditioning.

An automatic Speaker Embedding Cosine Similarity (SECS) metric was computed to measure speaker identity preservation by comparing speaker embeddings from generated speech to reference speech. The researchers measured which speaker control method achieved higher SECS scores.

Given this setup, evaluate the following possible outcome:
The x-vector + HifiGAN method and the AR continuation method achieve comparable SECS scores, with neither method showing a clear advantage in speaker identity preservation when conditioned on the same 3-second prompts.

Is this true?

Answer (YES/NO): NO